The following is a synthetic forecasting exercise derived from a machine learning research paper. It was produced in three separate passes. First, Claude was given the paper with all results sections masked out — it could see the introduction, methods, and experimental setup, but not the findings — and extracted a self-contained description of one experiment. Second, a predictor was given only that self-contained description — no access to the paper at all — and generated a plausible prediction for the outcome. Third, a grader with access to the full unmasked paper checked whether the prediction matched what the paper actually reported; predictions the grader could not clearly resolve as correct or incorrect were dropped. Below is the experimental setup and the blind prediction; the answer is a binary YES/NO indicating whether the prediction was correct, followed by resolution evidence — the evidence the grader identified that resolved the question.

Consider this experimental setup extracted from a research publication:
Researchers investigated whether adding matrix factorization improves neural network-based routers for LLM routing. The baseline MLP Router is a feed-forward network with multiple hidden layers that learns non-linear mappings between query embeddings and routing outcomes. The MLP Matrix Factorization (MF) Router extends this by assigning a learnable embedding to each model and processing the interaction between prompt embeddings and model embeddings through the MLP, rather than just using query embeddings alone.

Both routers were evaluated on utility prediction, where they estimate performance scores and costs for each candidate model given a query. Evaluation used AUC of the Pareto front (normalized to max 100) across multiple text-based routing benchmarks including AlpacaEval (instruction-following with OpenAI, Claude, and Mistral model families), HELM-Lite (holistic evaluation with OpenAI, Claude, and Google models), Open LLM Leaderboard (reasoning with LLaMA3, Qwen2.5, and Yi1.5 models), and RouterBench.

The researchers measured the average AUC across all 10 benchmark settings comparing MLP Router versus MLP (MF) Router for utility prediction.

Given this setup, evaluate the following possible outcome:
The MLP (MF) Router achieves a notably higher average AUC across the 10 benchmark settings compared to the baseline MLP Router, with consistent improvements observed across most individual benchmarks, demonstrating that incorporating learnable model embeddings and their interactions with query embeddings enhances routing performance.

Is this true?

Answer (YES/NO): NO